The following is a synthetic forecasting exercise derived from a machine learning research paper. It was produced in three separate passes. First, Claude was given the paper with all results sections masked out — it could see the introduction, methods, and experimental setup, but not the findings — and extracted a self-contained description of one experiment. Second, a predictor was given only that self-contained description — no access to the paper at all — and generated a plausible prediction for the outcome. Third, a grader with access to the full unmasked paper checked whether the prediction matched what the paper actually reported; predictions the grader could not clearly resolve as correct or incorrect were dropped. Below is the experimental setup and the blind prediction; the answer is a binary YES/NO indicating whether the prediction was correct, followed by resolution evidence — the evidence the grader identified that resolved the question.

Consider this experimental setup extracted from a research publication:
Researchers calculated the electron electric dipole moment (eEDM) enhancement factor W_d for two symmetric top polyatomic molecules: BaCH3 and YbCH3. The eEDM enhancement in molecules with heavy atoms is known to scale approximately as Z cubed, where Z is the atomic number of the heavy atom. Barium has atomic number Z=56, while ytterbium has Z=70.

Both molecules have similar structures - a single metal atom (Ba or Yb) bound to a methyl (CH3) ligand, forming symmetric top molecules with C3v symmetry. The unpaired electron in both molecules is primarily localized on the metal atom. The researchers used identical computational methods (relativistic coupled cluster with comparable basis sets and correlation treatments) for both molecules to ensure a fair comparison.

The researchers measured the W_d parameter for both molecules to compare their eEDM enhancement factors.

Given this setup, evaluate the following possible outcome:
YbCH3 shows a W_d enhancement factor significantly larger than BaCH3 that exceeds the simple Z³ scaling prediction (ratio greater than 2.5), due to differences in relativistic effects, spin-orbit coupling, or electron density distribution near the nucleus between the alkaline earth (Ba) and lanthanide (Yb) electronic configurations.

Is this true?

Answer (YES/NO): YES